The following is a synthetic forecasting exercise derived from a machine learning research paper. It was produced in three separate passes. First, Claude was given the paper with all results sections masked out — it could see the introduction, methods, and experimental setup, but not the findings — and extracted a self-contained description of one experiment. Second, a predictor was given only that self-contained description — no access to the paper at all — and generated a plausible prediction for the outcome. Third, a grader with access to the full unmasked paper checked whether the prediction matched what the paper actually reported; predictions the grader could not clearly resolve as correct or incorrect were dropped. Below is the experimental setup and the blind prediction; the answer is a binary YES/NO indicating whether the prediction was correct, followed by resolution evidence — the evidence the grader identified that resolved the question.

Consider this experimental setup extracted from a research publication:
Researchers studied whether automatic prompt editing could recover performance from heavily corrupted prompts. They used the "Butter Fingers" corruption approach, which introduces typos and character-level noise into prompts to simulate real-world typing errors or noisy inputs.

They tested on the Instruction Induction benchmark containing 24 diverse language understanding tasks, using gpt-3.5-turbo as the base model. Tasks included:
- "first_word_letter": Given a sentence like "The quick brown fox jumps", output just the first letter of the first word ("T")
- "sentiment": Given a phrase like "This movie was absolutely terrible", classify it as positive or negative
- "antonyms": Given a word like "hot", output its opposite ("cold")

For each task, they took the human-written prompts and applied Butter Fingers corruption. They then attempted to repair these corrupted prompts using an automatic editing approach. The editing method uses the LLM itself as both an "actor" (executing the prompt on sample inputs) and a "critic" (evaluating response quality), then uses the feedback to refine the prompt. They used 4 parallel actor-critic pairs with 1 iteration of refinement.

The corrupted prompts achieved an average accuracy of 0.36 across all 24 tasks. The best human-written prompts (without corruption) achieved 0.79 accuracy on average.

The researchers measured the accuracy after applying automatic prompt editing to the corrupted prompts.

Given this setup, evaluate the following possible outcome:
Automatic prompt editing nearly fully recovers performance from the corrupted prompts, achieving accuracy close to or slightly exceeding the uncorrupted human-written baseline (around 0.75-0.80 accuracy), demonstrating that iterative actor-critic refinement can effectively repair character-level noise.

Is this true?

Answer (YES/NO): NO